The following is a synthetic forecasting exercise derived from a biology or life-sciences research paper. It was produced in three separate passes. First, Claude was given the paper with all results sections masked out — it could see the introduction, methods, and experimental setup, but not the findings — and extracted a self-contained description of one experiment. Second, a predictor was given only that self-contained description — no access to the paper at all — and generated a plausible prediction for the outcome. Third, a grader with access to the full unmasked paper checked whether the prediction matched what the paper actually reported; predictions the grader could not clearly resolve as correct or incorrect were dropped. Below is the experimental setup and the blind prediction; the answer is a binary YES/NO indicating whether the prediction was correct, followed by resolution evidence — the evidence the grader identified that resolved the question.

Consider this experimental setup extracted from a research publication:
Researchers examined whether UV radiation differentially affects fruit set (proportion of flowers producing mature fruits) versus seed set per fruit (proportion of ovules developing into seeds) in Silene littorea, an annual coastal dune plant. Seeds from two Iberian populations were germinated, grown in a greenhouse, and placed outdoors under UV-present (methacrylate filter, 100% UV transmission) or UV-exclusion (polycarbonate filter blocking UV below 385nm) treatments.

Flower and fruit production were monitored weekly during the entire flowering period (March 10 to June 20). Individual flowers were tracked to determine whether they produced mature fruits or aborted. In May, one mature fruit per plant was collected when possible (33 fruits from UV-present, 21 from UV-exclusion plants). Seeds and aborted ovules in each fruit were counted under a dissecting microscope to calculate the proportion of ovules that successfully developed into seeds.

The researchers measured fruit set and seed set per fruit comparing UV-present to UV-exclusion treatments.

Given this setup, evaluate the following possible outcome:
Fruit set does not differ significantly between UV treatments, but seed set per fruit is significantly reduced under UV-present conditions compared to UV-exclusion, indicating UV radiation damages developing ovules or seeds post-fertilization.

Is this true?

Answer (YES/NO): NO